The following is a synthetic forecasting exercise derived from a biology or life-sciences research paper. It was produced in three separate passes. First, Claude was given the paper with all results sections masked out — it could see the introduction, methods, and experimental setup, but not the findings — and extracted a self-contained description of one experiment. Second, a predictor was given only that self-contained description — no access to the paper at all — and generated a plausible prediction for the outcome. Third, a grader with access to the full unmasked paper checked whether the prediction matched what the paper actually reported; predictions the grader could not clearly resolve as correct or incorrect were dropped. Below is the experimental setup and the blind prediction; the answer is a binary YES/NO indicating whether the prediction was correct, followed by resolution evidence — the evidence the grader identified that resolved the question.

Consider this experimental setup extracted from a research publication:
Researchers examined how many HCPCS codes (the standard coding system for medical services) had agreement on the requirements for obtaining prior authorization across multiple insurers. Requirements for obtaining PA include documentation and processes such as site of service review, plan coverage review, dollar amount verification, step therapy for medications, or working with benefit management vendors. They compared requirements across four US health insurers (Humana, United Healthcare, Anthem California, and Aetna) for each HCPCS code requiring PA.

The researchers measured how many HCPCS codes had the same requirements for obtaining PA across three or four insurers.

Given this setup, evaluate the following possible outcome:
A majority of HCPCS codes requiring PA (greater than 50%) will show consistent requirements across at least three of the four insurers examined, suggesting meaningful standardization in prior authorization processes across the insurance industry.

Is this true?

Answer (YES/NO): NO